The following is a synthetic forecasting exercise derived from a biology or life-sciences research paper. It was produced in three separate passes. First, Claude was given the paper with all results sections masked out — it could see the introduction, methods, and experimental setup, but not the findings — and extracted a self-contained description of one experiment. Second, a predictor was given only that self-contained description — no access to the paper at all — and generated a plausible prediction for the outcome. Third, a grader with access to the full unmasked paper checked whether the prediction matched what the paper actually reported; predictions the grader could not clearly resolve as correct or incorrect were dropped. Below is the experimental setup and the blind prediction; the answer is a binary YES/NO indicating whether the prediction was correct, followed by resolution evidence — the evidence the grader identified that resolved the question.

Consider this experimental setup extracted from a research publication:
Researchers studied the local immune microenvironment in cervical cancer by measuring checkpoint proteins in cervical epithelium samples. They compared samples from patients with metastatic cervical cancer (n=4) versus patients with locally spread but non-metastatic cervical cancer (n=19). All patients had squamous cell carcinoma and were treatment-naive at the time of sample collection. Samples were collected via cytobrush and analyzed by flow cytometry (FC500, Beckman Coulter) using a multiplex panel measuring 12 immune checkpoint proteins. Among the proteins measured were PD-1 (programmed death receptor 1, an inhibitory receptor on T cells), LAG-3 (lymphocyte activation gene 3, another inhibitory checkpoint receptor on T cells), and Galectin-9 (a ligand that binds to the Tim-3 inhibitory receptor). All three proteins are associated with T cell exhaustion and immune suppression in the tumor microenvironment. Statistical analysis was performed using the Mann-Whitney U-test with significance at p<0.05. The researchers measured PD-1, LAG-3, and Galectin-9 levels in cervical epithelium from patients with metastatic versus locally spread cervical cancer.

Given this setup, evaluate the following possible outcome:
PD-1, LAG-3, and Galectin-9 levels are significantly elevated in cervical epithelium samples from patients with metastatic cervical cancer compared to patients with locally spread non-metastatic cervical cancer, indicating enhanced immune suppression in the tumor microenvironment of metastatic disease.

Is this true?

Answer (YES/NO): NO